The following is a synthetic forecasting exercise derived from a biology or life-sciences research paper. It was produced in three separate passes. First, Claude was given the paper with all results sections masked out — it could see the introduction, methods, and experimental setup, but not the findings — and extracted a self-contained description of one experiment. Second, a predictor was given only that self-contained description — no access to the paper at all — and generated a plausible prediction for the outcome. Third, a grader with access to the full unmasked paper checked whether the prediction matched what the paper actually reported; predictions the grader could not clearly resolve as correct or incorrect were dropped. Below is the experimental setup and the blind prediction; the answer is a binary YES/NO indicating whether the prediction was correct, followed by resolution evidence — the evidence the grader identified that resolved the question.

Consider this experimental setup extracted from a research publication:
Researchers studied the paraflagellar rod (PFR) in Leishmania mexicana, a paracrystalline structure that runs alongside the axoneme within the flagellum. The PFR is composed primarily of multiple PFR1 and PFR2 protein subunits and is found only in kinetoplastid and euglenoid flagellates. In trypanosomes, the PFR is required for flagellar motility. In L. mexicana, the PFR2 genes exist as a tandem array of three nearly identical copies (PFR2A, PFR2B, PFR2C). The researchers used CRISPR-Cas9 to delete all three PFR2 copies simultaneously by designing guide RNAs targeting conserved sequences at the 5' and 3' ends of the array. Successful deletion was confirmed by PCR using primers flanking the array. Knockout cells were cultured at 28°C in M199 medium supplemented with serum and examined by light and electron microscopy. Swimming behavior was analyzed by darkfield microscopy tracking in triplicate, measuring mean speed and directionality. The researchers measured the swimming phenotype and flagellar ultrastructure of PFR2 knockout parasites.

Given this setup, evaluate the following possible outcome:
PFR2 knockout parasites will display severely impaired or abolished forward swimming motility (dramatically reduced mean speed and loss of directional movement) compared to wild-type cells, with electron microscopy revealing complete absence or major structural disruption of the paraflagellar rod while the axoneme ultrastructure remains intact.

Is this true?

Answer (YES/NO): NO